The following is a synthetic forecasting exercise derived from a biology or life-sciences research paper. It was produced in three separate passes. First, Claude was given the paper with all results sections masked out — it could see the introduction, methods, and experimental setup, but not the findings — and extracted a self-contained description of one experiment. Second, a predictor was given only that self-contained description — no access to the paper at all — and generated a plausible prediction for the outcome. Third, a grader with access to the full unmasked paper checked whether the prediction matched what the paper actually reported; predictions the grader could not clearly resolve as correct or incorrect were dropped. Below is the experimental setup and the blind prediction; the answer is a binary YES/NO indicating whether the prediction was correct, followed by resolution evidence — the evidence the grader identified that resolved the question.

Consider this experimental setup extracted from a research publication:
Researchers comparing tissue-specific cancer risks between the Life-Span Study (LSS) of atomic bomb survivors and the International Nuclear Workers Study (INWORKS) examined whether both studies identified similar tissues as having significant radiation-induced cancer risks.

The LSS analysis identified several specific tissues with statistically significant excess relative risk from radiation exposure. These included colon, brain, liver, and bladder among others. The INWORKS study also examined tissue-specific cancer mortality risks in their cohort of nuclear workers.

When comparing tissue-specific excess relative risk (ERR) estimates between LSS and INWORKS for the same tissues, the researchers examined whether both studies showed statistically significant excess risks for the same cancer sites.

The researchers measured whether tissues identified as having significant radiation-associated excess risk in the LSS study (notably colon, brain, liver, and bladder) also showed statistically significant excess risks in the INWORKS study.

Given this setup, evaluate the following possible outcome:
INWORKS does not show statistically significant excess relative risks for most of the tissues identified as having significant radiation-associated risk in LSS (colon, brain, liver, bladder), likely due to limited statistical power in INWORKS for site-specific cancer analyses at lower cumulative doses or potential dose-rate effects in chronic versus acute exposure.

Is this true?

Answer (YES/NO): YES